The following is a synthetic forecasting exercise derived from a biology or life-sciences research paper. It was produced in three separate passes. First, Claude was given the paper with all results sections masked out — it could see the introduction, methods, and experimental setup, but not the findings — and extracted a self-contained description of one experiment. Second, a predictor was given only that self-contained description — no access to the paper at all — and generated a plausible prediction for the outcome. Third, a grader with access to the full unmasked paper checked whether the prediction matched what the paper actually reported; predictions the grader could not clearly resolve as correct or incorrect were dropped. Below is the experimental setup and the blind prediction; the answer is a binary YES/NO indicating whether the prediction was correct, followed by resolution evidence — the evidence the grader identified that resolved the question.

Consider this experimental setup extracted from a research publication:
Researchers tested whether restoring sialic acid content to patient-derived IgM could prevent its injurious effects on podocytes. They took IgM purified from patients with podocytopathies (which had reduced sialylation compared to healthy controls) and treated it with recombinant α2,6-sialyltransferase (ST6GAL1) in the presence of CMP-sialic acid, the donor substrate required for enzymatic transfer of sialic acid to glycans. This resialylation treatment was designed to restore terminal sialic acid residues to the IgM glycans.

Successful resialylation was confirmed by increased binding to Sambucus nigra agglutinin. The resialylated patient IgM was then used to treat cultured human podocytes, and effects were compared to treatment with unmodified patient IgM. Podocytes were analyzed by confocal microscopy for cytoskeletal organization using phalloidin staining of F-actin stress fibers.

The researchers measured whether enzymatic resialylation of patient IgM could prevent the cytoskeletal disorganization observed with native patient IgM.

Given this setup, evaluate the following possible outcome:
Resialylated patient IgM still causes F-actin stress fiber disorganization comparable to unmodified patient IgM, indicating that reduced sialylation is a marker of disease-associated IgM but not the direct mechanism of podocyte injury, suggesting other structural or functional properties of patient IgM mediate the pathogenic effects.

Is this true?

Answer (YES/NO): NO